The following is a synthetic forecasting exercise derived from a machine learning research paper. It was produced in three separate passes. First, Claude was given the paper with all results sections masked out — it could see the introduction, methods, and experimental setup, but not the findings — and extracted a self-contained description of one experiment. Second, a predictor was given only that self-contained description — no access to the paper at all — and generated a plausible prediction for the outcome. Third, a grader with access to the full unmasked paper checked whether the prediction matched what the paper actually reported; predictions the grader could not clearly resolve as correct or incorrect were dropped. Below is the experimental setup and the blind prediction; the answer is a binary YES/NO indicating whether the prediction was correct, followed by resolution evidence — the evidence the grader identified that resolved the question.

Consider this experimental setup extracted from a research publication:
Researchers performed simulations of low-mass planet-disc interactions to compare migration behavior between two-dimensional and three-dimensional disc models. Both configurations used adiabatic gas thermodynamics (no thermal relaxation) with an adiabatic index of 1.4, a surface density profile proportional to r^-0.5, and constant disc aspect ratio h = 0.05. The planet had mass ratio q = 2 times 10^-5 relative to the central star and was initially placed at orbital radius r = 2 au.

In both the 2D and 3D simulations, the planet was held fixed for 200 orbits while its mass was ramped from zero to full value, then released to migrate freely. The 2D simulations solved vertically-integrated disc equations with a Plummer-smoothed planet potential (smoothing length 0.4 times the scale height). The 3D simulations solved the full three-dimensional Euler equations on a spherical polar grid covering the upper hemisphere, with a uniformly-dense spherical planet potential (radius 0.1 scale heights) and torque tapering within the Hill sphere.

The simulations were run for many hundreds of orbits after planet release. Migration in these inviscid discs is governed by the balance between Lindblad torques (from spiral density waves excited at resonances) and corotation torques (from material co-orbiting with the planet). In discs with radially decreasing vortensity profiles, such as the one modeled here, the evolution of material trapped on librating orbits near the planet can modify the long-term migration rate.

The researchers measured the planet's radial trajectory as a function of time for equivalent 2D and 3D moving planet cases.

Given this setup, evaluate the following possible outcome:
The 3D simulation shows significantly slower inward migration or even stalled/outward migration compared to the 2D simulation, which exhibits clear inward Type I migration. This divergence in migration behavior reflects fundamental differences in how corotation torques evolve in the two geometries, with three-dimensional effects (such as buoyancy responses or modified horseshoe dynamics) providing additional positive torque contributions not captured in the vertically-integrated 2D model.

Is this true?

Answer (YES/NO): NO